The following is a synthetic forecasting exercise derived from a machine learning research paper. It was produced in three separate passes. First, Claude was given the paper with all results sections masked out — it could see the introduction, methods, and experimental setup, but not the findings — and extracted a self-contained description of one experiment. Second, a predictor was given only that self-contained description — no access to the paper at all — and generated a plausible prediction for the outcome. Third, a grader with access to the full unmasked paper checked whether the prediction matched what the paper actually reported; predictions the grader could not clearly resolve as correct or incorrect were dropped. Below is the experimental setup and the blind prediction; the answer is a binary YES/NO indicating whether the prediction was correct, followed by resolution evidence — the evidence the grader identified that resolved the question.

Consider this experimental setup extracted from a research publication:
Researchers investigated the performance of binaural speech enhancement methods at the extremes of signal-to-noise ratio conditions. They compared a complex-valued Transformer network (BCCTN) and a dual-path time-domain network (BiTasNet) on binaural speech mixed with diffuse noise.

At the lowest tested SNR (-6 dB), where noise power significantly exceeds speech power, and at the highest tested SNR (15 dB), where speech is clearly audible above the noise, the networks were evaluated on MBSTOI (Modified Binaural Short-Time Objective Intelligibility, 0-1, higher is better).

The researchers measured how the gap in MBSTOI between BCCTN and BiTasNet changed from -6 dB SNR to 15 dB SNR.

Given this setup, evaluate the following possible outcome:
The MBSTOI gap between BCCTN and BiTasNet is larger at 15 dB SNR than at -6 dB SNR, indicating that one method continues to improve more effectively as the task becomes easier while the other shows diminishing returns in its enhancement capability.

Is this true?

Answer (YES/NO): YES